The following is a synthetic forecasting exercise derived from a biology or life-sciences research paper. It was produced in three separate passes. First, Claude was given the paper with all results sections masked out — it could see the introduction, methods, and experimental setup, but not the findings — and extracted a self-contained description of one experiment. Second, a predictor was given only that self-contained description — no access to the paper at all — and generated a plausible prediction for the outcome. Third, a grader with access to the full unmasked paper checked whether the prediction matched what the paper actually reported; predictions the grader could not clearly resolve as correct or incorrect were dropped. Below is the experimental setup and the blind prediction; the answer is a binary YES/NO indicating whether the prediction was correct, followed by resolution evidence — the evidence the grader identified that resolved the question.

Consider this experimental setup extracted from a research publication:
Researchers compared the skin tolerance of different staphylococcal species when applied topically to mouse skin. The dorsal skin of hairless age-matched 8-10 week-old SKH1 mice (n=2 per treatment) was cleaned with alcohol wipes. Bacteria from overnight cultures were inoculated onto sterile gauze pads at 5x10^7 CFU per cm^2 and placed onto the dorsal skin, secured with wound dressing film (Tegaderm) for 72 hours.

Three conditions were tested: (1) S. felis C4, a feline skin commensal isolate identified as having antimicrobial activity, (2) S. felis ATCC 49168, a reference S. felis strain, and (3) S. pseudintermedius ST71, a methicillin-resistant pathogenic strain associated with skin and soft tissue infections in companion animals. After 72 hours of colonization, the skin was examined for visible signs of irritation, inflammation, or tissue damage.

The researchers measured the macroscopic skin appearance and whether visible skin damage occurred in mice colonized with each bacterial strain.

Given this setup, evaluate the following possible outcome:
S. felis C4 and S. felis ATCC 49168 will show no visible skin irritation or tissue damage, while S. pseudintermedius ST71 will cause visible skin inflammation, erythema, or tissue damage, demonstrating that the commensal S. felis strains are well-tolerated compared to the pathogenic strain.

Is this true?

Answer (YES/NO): NO